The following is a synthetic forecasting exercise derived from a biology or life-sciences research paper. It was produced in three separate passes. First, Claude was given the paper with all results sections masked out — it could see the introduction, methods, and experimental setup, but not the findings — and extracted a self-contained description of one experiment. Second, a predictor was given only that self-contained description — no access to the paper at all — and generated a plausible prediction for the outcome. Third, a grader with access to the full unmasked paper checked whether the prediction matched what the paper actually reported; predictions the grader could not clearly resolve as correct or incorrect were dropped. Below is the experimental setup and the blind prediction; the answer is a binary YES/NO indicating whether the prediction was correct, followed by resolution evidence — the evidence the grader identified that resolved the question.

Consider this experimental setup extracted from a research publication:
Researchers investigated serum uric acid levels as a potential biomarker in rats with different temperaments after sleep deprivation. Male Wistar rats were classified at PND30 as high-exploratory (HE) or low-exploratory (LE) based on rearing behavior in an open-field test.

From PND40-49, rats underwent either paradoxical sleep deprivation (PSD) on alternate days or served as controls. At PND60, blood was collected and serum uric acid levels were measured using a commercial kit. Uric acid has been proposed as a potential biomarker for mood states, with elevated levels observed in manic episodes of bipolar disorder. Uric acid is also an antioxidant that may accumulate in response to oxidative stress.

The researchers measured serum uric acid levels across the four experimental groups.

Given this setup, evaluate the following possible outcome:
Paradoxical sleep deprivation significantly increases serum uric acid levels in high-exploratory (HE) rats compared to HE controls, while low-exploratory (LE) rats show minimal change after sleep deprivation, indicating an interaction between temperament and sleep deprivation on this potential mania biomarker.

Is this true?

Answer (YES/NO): NO